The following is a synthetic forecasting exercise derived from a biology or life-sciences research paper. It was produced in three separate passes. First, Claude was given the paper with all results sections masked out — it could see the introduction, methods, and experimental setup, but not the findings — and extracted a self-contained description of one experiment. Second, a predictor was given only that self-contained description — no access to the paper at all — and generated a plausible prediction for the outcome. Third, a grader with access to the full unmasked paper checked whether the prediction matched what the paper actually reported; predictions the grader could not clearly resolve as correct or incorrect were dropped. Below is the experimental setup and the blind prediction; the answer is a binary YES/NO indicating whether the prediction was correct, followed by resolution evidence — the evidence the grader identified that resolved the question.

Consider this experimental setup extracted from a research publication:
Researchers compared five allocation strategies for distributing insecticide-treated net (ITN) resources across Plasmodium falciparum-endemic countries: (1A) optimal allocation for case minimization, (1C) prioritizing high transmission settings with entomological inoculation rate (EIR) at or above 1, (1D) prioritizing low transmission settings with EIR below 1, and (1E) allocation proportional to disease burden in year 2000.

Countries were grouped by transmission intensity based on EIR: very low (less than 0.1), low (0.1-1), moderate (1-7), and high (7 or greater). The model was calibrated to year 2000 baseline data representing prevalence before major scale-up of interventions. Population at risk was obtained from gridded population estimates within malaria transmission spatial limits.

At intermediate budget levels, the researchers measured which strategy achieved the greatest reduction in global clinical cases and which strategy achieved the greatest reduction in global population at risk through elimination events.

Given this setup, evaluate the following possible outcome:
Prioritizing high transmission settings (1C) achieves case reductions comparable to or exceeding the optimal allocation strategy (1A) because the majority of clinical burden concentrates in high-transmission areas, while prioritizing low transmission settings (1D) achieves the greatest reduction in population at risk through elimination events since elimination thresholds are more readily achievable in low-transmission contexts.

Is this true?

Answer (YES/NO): NO